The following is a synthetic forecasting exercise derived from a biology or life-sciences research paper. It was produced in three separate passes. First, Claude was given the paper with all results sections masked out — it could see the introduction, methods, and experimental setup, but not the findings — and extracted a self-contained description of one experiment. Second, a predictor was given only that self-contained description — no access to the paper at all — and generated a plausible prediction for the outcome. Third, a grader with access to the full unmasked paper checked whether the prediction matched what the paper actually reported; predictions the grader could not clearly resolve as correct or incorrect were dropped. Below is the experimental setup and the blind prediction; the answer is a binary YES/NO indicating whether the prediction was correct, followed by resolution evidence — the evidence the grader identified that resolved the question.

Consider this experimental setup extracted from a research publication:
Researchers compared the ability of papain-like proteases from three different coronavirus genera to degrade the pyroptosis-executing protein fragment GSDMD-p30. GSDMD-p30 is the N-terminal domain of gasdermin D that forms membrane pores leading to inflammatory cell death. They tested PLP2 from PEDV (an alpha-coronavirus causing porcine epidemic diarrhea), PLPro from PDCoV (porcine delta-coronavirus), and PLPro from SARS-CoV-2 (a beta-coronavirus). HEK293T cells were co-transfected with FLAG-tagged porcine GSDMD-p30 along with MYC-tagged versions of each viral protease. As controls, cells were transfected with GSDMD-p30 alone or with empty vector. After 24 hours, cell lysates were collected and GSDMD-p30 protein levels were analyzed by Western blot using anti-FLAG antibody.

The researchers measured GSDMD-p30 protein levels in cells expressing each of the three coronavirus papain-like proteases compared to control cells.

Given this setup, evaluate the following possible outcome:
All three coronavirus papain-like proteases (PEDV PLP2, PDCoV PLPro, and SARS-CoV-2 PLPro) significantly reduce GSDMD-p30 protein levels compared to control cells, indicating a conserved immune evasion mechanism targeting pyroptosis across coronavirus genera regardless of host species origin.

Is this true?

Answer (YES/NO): YES